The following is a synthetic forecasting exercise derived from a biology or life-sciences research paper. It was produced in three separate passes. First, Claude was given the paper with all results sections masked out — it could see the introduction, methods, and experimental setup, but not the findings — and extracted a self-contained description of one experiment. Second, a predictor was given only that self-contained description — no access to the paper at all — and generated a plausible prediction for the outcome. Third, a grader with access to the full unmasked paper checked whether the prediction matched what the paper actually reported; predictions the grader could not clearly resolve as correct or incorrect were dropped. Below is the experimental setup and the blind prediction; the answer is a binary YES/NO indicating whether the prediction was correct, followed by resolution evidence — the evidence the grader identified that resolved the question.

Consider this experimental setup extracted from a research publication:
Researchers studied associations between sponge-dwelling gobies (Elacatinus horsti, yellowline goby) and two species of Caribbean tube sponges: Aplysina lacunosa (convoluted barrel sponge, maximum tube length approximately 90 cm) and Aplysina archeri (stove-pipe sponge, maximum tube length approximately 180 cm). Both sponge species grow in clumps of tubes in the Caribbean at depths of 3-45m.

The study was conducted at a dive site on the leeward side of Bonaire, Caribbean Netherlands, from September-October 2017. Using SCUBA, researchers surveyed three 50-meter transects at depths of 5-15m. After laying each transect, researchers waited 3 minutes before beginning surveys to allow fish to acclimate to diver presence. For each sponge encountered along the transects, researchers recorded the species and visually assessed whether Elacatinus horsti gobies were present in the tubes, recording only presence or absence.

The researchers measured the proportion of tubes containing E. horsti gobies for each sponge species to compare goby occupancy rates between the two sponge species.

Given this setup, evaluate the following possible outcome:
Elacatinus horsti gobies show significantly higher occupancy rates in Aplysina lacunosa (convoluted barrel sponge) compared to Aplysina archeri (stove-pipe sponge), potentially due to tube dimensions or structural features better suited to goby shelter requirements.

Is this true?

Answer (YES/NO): NO